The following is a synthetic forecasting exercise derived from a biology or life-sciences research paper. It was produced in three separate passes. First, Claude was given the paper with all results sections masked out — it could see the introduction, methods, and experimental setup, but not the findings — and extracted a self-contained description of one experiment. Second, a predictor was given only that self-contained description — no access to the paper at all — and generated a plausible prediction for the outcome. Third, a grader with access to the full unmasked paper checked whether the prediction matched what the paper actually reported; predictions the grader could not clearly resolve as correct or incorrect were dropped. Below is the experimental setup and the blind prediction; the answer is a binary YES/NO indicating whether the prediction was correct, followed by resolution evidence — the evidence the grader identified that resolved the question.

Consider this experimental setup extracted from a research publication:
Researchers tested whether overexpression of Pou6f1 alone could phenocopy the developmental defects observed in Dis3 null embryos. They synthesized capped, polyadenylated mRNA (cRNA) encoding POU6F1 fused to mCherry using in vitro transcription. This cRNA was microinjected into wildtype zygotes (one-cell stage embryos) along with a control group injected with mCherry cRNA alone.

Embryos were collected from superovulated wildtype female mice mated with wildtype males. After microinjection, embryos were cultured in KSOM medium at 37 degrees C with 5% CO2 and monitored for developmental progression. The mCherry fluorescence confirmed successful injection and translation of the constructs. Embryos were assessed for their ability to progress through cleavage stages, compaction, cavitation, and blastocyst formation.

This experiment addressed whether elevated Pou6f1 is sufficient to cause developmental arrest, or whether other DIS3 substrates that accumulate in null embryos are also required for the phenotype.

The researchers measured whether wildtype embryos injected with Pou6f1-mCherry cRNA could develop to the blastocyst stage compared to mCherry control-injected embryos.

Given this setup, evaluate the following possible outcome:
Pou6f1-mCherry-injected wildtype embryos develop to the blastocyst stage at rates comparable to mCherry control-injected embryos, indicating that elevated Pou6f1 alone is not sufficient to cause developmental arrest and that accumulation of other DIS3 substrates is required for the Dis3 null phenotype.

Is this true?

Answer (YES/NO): NO